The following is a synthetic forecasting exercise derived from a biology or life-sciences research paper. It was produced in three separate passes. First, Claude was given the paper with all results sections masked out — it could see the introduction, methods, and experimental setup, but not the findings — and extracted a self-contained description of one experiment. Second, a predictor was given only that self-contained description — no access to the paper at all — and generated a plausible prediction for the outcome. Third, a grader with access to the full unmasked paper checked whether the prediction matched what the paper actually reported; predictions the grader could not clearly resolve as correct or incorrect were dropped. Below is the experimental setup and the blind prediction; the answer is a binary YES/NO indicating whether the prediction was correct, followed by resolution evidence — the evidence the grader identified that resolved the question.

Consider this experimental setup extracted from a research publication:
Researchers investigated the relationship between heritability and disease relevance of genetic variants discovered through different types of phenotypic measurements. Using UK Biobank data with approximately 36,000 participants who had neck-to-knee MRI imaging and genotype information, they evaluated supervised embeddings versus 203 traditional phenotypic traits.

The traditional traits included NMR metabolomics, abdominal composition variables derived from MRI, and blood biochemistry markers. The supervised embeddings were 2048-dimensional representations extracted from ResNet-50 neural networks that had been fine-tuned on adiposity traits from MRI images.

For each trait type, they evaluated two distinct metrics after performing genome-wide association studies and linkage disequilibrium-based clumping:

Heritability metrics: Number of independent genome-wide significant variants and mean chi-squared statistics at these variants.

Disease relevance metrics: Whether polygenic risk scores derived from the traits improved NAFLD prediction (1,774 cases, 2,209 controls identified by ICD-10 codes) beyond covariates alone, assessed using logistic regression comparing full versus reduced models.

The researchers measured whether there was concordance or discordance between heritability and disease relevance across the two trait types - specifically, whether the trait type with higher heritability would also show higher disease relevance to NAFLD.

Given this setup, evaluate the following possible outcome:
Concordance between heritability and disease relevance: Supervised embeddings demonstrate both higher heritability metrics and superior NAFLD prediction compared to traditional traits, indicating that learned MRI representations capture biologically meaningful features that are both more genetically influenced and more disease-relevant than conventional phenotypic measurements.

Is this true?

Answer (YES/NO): NO